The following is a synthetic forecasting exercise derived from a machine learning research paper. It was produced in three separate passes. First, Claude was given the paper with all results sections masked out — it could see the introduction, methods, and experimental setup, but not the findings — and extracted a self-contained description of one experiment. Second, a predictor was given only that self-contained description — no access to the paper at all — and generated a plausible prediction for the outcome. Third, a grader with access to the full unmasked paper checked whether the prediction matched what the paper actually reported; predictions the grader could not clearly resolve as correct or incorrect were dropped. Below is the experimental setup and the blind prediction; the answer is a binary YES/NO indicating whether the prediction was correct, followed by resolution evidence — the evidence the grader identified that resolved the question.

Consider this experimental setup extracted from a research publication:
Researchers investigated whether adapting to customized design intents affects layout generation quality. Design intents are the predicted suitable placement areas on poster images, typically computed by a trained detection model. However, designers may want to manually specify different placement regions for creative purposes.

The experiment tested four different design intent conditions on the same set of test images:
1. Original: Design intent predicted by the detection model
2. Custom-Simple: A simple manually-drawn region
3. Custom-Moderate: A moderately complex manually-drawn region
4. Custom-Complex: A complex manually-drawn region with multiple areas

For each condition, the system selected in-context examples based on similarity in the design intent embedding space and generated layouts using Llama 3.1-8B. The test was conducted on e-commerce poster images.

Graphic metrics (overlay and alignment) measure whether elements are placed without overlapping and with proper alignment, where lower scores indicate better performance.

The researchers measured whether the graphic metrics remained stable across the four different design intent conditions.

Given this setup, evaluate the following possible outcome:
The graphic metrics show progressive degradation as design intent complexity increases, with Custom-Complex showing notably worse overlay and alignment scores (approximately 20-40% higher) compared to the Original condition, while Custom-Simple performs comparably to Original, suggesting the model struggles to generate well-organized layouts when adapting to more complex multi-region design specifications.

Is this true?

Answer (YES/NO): NO